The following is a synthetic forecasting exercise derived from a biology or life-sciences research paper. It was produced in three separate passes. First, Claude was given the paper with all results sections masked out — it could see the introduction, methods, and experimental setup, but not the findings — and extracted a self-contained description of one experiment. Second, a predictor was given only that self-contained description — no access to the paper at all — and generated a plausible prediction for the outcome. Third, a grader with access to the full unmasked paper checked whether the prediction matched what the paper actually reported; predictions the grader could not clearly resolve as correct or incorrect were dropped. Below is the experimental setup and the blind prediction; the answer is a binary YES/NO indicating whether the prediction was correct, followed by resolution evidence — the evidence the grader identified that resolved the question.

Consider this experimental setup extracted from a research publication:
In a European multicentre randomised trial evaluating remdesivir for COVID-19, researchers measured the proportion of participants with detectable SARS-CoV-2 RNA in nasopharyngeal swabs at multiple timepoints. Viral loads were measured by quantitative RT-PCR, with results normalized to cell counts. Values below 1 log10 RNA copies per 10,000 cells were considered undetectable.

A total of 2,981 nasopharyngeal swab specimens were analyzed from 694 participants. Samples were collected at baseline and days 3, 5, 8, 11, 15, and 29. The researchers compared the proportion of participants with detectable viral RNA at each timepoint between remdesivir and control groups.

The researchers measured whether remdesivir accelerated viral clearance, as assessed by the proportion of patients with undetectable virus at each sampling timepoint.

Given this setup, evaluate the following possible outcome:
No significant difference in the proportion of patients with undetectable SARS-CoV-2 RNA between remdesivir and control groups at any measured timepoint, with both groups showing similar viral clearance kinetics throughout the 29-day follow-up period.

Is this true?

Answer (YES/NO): YES